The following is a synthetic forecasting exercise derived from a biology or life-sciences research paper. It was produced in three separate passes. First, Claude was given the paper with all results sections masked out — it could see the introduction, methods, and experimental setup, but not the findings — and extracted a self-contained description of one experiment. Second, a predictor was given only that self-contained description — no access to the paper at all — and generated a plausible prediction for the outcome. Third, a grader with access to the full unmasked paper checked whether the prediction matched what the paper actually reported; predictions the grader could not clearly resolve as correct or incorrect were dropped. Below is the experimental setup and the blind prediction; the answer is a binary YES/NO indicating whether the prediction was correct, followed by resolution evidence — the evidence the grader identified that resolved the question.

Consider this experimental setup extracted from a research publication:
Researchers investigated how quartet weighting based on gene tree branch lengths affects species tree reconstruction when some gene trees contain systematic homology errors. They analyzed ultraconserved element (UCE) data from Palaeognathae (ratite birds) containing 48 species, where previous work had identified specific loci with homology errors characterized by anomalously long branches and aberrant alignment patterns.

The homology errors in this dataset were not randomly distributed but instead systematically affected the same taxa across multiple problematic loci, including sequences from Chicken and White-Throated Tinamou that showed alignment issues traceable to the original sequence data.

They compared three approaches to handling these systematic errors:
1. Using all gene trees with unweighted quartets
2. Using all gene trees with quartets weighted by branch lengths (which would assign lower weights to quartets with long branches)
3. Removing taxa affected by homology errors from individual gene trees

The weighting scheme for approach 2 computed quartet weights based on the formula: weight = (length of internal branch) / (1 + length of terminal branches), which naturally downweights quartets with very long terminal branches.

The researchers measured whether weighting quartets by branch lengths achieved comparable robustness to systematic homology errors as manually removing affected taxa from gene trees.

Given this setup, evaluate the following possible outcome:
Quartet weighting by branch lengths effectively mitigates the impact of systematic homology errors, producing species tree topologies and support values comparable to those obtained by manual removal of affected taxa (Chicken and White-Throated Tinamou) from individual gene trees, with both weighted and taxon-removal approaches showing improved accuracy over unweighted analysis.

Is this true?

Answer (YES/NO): YES